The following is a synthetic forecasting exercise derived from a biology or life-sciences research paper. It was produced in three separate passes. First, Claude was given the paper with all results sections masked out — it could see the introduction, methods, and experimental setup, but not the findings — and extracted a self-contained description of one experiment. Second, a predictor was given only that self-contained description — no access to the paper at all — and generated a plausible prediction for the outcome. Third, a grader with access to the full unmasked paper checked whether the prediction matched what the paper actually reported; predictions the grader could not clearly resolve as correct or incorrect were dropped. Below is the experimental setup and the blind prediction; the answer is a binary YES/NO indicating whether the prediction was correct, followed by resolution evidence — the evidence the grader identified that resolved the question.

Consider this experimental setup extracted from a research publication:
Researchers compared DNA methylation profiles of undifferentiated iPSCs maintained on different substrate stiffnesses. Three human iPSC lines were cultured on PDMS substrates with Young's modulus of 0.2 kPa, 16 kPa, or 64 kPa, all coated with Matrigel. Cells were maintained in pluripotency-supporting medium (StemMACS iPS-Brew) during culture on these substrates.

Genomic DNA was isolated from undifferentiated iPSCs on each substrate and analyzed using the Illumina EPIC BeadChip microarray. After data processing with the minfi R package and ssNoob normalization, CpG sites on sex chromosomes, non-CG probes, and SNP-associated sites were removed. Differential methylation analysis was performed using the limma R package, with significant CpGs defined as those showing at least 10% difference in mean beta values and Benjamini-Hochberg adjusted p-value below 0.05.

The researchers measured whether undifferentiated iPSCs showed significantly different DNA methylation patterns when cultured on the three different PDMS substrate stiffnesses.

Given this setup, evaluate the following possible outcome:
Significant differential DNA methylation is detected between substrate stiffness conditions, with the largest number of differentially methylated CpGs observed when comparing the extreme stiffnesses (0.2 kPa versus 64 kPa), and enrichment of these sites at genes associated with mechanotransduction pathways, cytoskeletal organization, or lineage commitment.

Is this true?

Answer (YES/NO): NO